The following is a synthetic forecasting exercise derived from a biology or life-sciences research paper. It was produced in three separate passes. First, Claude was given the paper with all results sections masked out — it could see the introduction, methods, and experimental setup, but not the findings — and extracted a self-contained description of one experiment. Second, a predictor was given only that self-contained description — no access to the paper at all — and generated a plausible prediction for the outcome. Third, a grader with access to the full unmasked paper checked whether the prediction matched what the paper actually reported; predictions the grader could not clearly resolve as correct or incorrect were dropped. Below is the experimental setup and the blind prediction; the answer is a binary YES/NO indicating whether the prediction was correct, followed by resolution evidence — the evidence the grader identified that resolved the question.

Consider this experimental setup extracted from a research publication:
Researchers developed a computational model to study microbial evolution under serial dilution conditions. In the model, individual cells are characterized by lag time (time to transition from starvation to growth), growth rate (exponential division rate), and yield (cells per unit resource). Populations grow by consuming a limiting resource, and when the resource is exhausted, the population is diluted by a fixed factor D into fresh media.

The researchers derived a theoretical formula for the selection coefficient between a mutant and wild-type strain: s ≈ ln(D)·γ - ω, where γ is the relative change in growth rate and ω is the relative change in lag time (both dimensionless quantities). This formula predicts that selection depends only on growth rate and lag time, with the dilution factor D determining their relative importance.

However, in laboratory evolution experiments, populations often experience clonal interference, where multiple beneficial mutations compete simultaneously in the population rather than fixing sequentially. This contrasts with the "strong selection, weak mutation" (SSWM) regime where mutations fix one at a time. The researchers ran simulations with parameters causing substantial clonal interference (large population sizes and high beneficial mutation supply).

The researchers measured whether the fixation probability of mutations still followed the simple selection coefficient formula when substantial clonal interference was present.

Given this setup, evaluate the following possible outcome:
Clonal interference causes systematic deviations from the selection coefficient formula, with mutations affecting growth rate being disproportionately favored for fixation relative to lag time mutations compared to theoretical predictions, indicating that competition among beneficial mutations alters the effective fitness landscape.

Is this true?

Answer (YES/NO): NO